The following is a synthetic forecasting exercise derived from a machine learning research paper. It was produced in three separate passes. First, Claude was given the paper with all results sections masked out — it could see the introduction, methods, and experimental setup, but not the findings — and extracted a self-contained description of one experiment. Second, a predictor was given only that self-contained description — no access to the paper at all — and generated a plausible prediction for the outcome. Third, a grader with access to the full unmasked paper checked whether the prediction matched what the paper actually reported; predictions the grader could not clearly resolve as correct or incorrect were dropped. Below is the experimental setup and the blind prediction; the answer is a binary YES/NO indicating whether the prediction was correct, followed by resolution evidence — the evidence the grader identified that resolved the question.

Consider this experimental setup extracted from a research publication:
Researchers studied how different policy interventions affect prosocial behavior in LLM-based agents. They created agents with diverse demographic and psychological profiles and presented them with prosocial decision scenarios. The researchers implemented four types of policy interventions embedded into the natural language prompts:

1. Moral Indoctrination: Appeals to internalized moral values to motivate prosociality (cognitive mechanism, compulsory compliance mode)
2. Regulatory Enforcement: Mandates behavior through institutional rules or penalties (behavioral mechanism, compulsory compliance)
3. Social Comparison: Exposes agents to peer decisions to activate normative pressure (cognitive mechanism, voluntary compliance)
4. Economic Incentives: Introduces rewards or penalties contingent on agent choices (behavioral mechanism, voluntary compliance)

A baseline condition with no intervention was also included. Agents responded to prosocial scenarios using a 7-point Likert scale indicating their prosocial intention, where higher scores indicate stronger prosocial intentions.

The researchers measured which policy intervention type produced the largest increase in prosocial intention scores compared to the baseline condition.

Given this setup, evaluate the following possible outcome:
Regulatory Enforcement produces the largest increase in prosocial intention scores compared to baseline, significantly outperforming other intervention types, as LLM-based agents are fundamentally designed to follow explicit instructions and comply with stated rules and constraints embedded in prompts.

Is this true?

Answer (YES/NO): NO